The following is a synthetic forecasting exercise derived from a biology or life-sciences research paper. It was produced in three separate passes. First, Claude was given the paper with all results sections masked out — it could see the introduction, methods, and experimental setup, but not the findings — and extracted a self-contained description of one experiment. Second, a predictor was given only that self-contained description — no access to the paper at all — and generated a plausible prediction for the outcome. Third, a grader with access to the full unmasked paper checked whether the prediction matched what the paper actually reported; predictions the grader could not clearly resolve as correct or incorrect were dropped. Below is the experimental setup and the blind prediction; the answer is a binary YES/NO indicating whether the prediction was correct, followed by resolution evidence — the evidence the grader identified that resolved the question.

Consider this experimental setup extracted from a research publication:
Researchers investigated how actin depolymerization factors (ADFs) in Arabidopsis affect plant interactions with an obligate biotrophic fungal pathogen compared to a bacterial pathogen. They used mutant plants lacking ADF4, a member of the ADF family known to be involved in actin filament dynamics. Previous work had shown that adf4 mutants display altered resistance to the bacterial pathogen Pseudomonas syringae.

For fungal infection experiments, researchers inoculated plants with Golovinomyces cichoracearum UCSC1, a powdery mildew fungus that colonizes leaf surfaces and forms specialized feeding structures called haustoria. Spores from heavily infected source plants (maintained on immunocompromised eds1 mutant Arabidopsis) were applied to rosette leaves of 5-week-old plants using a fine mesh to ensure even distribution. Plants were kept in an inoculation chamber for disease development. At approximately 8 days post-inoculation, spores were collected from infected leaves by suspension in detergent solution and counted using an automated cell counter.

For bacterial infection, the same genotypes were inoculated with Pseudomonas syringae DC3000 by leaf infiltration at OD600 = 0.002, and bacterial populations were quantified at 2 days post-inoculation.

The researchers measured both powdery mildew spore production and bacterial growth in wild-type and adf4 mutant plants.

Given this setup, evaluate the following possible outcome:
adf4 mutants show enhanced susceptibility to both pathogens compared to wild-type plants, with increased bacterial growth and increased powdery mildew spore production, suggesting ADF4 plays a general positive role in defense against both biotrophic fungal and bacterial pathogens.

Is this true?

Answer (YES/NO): NO